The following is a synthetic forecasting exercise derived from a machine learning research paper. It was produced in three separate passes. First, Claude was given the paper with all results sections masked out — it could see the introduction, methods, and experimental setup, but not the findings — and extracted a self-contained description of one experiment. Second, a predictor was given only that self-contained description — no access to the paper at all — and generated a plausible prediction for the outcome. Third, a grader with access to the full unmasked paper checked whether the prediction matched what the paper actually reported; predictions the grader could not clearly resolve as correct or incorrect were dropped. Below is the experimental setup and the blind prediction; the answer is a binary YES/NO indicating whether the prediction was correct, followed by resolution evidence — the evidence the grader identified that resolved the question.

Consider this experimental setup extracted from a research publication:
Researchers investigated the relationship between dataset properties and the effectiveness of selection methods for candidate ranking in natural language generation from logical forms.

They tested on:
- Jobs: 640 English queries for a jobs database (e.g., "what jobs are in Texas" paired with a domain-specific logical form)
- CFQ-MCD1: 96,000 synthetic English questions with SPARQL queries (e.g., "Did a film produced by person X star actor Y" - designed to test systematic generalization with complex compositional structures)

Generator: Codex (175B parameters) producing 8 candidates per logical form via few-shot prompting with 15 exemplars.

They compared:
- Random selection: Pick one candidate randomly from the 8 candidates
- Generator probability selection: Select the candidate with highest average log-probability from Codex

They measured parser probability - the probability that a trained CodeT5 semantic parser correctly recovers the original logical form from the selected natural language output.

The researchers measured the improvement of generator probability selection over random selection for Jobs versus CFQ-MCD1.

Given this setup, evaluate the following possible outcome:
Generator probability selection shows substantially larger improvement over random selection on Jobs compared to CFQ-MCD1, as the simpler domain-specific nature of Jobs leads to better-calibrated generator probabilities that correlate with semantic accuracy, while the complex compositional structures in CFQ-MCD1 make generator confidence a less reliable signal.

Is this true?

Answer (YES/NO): YES